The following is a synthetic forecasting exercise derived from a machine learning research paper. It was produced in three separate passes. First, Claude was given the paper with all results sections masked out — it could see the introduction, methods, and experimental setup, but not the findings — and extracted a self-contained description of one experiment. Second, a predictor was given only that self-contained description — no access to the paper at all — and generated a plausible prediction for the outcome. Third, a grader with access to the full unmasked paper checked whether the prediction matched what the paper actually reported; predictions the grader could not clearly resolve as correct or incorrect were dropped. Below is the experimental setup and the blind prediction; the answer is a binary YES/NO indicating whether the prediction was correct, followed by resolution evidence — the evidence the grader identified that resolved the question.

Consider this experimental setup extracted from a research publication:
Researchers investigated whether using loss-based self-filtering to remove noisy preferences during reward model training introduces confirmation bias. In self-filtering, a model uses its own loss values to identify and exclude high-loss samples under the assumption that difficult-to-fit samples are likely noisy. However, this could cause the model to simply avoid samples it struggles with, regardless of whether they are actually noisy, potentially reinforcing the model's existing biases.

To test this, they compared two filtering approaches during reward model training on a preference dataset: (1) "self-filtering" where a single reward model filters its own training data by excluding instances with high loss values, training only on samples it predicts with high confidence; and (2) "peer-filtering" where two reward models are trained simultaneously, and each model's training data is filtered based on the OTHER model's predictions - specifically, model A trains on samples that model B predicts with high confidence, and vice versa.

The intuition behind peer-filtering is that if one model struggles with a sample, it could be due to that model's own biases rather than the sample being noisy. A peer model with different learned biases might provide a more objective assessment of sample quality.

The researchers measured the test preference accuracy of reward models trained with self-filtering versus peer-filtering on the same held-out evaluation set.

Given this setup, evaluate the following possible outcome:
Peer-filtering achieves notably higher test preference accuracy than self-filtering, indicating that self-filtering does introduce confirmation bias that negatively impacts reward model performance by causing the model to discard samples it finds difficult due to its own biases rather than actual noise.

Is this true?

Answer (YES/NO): YES